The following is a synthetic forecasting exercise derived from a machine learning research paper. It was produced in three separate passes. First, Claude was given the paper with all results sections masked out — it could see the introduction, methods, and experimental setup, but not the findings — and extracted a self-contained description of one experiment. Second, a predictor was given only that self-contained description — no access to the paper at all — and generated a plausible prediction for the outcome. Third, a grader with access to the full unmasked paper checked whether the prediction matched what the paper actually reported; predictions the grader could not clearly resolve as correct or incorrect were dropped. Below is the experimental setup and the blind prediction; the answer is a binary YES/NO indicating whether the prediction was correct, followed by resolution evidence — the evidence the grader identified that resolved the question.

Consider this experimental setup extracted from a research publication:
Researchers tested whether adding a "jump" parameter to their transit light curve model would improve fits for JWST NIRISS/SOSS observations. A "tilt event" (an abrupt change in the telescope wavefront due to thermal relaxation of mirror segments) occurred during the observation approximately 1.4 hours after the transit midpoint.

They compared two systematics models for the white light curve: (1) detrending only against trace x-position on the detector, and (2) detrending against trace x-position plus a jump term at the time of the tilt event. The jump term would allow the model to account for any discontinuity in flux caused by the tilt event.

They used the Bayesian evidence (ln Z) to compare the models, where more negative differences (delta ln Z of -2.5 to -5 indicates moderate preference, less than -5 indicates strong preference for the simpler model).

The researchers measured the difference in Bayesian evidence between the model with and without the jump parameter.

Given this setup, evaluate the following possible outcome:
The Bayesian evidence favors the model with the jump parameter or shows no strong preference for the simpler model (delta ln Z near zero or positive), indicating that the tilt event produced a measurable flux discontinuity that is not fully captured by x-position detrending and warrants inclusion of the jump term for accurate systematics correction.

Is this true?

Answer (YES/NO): NO